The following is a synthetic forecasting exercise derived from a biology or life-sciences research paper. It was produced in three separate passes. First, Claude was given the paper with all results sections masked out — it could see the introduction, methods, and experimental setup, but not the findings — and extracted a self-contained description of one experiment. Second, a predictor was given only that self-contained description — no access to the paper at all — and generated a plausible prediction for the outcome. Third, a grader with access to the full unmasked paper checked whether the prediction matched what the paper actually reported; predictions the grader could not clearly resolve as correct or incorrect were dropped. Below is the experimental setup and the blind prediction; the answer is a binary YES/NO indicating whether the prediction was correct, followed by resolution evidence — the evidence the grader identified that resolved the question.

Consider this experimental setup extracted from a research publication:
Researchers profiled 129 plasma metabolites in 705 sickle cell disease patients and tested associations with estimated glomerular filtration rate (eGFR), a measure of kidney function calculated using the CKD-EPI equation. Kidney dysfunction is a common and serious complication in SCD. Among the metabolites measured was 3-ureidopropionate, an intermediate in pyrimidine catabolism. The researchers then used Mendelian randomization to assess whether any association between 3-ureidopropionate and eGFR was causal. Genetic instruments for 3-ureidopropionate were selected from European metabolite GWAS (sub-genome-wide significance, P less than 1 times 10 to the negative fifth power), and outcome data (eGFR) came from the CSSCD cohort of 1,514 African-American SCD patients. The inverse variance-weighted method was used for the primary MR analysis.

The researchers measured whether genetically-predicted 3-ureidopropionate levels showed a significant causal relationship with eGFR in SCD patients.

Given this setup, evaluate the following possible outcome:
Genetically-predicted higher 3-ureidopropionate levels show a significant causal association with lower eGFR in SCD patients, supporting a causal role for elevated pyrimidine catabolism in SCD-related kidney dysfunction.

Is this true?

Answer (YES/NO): NO